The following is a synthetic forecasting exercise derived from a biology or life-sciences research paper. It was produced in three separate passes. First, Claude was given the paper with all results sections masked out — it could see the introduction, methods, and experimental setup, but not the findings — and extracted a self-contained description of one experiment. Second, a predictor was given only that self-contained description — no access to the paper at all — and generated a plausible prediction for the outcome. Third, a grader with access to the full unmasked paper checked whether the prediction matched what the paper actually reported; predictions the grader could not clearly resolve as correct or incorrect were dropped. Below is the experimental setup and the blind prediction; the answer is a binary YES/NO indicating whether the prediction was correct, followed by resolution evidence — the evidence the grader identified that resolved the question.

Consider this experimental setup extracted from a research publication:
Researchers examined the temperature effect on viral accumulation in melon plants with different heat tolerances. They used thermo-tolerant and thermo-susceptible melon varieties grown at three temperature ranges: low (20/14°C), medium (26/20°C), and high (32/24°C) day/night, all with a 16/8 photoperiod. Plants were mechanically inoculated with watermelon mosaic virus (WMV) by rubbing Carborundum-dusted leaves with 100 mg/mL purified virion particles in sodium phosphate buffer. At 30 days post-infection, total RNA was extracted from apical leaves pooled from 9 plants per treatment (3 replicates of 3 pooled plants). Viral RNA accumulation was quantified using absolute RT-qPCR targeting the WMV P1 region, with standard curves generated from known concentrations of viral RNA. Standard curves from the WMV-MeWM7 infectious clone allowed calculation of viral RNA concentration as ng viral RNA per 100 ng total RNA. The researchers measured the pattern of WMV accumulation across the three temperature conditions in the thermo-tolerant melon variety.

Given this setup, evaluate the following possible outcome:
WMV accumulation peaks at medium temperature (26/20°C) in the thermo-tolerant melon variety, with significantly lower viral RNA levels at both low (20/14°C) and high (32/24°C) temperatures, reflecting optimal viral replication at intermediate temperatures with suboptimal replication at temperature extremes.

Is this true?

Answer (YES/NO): NO